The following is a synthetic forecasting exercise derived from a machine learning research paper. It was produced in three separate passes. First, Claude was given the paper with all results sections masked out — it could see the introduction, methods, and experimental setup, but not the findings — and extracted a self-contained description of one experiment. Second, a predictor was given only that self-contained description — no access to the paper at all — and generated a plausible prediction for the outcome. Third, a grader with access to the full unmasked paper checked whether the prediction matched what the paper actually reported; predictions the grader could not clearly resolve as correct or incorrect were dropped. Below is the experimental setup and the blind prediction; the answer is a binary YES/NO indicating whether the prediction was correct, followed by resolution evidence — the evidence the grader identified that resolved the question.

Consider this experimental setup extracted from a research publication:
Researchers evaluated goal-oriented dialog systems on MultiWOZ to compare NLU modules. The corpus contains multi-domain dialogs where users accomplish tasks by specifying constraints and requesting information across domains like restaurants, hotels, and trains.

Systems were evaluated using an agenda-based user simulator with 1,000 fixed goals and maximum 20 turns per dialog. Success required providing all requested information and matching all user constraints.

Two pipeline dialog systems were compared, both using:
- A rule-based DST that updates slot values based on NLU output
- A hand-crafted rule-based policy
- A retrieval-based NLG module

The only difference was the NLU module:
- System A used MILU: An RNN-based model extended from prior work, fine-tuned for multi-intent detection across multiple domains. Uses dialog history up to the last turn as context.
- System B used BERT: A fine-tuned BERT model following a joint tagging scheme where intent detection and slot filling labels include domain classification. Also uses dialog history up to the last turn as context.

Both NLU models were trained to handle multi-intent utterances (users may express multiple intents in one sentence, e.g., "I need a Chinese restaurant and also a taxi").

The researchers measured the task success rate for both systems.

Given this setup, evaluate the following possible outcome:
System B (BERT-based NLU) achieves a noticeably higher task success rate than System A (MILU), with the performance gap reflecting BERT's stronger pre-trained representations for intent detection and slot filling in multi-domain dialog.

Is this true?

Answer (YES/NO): YES